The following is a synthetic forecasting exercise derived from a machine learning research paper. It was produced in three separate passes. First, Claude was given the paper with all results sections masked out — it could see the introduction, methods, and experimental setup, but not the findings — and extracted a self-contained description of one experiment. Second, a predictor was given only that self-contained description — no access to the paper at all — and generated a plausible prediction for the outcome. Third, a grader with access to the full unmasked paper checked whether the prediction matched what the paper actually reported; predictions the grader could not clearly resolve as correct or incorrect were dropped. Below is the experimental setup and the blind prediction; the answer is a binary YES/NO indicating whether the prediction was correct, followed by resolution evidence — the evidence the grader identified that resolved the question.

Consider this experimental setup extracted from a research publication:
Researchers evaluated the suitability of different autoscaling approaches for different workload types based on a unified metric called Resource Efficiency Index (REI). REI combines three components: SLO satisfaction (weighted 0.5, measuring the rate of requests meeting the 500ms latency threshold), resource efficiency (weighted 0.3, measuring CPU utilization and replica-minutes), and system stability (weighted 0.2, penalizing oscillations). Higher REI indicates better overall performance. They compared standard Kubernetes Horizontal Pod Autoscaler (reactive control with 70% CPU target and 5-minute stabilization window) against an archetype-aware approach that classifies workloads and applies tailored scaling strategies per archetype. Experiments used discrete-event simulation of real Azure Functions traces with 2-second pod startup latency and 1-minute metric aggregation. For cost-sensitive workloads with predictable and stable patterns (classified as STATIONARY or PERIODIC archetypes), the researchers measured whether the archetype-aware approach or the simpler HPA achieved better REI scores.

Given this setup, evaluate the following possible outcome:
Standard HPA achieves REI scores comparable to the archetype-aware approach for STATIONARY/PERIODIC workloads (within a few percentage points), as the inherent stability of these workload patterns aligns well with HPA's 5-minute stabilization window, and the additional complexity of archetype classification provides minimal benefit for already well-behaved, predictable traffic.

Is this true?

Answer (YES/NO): NO